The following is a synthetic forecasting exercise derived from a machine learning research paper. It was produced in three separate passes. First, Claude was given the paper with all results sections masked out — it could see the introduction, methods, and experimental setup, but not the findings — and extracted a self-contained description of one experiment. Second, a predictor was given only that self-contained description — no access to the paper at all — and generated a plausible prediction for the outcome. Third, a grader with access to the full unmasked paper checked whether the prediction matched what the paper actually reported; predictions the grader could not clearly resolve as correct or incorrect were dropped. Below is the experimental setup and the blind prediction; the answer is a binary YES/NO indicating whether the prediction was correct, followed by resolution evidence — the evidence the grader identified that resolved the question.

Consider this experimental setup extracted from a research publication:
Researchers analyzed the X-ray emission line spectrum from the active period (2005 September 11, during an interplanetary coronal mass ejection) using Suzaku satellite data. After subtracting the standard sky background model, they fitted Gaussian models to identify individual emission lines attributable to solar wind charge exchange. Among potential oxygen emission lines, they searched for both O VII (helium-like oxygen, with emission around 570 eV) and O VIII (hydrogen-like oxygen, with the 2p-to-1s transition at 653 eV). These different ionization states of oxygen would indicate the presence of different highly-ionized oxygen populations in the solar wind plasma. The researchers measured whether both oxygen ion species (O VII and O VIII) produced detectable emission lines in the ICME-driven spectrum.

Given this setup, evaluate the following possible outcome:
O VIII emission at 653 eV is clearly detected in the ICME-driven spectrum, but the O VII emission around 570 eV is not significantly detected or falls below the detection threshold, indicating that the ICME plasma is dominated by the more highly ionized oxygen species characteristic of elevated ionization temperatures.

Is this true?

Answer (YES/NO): NO